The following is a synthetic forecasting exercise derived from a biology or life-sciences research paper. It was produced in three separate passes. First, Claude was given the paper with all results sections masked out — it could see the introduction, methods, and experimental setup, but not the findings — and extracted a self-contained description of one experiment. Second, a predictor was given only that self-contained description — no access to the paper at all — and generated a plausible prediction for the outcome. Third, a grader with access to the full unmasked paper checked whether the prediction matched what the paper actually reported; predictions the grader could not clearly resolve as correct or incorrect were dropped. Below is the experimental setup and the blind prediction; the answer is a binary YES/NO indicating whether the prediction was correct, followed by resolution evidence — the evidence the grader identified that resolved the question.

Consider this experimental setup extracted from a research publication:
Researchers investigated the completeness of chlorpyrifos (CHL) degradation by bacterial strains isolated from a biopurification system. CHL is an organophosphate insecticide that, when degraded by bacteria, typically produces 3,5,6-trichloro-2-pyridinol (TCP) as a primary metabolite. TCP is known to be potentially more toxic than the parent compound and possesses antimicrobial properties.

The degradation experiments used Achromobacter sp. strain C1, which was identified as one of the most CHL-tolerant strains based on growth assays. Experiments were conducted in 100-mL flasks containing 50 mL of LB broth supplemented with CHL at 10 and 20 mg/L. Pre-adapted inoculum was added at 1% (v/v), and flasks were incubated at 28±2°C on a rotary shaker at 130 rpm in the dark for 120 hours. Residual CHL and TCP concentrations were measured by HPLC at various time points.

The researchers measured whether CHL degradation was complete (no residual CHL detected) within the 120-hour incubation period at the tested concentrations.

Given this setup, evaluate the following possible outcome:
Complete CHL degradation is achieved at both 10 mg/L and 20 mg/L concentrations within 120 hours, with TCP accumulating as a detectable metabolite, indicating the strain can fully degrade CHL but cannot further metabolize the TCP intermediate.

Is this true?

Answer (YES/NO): NO